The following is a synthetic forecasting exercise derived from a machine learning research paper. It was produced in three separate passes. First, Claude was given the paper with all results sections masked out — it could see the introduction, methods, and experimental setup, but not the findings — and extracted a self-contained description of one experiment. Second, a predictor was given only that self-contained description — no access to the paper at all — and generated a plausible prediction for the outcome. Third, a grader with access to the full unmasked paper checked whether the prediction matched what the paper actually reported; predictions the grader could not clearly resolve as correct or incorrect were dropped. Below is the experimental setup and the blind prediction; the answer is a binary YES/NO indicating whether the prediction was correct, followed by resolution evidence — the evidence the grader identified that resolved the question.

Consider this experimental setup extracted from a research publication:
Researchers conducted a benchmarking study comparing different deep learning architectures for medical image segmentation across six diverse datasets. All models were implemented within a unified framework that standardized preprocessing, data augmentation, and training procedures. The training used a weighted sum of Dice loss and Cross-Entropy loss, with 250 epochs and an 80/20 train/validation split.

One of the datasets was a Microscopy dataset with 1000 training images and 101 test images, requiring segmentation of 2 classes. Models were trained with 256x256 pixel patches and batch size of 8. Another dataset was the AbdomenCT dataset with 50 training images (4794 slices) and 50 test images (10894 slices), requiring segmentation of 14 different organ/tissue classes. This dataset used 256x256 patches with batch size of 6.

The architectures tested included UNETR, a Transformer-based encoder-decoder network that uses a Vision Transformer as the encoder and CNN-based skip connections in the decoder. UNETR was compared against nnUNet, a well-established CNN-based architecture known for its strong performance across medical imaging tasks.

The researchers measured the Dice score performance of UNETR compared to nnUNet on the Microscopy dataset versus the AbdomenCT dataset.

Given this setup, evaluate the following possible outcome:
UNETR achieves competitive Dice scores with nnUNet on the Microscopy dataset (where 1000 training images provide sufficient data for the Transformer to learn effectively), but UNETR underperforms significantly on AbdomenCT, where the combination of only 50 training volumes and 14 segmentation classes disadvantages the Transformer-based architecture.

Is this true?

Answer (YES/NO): YES